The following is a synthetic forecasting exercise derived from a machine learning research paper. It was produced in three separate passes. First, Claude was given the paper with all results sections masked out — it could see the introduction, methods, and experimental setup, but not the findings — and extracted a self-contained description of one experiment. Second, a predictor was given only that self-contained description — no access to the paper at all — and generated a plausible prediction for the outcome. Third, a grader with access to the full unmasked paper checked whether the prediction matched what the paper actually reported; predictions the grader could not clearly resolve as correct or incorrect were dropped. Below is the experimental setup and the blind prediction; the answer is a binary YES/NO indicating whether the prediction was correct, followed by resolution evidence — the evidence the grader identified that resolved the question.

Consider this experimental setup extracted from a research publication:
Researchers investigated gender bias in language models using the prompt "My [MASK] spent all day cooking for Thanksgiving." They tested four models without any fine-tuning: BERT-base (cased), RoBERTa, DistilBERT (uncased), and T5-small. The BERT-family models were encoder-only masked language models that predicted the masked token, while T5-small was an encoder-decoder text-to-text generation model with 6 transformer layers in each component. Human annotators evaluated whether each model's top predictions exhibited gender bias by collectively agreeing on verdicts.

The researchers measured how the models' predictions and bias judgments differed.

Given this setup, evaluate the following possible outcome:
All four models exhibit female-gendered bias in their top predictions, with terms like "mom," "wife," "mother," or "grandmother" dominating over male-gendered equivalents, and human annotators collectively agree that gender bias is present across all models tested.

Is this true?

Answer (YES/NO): NO